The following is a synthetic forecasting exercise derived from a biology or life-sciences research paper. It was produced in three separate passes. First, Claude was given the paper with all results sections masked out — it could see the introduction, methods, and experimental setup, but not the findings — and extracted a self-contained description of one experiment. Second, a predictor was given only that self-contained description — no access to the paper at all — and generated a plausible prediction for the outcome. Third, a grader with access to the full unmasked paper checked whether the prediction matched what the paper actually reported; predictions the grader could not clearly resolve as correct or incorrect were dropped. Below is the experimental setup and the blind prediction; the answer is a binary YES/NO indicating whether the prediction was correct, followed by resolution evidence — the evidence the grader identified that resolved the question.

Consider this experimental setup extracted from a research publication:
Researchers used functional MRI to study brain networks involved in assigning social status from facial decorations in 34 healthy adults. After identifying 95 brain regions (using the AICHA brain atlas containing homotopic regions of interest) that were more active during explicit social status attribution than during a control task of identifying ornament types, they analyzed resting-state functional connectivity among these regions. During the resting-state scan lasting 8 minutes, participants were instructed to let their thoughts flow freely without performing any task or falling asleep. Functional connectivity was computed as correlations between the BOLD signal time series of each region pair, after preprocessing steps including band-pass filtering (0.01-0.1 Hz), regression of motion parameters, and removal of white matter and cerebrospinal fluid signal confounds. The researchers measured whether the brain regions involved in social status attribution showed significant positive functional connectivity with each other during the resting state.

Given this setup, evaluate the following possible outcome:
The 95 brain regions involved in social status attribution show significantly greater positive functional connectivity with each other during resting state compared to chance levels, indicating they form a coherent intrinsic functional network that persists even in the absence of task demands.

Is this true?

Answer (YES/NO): NO